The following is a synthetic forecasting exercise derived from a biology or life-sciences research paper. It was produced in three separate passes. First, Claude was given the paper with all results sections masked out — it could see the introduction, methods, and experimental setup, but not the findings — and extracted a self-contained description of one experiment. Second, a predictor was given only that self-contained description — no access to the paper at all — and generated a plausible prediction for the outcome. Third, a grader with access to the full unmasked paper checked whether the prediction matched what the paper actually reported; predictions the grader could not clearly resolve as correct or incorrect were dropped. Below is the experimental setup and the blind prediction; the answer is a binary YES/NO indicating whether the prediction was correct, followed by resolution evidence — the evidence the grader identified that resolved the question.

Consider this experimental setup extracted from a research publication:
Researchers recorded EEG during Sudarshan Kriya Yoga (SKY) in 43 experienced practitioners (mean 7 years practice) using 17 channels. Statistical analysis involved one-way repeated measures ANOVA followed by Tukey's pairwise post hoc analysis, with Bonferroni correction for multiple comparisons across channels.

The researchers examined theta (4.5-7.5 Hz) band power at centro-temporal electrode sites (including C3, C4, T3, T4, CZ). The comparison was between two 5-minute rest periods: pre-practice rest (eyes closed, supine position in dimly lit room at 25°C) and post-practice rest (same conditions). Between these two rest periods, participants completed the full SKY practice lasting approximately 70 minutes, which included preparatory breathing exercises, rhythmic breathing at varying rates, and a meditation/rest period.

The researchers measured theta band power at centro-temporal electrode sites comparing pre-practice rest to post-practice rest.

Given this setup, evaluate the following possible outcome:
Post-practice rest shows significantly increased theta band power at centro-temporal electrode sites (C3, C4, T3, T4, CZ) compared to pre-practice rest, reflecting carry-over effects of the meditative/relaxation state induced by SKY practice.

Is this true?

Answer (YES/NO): YES